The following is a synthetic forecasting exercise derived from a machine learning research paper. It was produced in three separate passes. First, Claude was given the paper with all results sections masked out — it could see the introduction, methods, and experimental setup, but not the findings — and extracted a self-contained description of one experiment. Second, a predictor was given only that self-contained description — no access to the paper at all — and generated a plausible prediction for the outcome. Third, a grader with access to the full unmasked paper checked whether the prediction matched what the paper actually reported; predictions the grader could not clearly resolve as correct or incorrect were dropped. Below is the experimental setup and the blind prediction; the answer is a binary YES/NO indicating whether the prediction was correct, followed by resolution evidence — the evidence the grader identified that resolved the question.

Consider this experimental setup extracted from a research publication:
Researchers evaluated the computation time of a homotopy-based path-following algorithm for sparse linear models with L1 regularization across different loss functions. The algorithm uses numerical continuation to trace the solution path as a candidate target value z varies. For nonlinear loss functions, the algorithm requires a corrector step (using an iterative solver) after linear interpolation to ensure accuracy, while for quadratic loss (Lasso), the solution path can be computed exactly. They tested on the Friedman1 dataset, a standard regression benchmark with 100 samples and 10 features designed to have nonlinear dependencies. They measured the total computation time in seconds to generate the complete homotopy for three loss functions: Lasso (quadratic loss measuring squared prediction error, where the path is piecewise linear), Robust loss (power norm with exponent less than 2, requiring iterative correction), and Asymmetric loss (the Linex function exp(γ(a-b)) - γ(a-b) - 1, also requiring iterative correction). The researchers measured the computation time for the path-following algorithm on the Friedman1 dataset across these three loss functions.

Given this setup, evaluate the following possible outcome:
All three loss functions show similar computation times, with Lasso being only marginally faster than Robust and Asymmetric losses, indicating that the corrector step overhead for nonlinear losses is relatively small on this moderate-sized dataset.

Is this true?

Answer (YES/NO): NO